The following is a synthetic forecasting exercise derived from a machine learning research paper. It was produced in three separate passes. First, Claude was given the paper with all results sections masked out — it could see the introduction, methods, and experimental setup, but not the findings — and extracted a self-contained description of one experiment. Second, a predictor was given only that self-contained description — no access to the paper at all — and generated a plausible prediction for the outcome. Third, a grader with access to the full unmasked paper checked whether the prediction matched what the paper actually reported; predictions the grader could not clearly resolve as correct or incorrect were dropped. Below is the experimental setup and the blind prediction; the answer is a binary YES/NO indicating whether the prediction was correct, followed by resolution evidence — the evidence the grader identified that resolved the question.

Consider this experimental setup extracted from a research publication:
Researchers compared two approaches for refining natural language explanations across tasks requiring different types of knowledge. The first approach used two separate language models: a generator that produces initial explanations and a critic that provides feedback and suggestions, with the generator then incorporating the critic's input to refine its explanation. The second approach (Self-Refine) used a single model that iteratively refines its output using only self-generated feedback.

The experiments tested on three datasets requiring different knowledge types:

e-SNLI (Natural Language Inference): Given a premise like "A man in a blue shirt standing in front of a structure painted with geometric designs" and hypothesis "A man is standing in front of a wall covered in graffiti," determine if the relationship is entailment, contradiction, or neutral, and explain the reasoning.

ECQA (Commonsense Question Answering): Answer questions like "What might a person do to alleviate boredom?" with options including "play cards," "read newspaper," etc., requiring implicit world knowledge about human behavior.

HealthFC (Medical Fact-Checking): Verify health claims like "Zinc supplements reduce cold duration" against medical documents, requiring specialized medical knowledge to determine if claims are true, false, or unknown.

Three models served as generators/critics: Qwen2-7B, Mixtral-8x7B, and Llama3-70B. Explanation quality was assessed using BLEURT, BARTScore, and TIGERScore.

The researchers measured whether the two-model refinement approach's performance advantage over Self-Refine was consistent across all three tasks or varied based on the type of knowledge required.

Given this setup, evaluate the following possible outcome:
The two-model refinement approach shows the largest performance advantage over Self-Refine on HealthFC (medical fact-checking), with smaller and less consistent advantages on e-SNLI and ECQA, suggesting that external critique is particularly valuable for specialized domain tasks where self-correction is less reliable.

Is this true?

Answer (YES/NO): NO